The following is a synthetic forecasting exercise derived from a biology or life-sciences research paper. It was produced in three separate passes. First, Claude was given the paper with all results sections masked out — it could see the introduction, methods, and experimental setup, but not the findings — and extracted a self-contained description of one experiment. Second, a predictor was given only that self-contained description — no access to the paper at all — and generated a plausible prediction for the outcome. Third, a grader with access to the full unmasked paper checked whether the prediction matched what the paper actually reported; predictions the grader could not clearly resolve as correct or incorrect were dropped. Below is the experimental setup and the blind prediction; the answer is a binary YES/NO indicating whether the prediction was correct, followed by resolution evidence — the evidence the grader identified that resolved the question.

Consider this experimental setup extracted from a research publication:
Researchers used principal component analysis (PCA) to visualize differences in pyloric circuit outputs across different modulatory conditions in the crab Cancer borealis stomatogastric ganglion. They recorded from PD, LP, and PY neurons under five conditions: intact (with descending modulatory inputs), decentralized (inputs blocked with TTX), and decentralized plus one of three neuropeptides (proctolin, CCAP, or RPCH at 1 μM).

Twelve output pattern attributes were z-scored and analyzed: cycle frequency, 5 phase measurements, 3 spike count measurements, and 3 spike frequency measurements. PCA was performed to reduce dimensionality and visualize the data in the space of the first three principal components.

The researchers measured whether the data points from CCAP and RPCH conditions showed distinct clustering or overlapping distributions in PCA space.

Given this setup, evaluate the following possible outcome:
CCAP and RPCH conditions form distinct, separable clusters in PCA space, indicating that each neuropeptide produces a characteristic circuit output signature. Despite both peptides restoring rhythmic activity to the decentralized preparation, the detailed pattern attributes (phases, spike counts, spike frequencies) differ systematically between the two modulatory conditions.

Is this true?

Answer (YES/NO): NO